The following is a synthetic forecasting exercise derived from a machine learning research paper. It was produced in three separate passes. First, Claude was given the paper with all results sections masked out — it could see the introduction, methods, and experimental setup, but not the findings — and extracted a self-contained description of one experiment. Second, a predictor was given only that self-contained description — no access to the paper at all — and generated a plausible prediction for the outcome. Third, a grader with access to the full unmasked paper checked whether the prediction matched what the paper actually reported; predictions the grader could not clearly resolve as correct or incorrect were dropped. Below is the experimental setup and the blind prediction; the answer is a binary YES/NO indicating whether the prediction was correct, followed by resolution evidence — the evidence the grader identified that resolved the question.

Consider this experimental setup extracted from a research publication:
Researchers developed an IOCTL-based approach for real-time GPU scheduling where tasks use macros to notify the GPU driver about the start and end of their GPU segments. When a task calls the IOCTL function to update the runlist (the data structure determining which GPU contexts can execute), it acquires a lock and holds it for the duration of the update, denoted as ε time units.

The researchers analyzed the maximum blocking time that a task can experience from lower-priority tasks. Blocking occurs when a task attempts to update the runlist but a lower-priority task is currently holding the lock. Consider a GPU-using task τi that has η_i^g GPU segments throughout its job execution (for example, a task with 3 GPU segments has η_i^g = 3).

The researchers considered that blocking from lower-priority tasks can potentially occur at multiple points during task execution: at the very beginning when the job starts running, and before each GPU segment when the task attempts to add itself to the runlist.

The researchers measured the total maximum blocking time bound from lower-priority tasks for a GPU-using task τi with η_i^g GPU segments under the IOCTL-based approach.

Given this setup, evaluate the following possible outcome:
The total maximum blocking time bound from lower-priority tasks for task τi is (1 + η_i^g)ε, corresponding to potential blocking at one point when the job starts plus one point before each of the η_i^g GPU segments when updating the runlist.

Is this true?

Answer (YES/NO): YES